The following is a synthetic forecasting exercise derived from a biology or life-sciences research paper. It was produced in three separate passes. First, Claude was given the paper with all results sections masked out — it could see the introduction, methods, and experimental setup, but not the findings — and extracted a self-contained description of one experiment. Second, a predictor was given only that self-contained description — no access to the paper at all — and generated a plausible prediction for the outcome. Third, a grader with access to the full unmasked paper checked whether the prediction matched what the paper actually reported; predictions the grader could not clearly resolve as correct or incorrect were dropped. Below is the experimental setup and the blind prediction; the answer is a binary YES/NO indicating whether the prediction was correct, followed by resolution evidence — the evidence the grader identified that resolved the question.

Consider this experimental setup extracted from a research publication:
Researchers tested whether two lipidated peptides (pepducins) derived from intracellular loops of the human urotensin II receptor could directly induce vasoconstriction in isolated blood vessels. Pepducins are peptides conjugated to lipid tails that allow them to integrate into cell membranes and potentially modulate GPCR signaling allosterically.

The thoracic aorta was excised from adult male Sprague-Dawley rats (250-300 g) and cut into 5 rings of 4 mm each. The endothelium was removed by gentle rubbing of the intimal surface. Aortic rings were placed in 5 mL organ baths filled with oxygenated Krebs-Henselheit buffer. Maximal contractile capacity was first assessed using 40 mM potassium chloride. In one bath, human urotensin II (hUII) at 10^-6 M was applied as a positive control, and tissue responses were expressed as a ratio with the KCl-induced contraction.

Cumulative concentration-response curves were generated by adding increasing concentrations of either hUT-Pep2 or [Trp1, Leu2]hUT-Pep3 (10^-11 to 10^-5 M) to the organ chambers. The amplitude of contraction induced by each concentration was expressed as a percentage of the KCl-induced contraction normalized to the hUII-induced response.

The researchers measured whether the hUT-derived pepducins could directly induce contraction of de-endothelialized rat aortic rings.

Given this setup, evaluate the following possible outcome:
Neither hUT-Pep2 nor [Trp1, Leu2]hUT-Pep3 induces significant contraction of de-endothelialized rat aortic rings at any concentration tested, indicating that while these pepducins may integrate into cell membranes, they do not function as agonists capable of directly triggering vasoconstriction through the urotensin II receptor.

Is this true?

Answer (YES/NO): YES